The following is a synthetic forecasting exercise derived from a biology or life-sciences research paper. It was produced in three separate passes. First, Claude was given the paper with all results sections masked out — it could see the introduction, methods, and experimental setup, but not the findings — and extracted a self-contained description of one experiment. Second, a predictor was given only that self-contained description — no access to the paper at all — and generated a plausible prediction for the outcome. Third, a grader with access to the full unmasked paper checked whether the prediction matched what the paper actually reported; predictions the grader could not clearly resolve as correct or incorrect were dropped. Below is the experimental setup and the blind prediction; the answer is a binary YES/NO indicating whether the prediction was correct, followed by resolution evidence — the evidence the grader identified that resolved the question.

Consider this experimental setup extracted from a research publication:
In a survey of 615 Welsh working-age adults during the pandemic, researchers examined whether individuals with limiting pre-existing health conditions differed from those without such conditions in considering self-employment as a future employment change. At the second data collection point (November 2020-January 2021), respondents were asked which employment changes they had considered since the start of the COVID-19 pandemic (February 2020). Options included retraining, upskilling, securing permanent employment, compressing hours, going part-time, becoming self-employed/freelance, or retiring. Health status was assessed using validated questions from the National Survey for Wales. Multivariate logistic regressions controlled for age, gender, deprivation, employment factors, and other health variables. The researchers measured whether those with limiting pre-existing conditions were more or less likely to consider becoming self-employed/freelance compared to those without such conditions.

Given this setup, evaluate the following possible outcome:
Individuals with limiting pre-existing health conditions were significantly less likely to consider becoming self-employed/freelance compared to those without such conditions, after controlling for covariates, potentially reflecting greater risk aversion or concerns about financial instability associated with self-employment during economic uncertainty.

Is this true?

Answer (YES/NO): NO